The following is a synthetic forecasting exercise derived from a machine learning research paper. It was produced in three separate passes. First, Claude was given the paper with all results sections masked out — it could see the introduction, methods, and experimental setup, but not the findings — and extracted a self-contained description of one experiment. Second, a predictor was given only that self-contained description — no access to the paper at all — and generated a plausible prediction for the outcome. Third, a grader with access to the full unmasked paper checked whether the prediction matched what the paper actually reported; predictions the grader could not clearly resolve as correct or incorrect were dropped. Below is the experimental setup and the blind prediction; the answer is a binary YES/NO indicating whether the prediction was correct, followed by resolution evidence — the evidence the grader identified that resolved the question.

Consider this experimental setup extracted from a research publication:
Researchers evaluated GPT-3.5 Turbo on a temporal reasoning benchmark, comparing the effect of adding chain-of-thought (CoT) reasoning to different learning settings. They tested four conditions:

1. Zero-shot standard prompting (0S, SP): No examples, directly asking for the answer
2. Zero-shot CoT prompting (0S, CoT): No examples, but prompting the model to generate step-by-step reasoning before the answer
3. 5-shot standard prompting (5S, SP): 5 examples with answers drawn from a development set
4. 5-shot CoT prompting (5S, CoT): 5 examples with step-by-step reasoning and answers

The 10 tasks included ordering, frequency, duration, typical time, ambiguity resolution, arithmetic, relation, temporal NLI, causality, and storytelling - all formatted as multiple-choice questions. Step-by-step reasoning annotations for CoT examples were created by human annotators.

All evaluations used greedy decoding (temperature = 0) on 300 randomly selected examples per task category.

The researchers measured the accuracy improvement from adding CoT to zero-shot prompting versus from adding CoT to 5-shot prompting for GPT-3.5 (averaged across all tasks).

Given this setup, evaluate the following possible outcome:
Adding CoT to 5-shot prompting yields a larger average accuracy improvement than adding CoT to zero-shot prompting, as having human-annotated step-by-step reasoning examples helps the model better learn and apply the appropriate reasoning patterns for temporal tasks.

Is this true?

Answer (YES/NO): NO